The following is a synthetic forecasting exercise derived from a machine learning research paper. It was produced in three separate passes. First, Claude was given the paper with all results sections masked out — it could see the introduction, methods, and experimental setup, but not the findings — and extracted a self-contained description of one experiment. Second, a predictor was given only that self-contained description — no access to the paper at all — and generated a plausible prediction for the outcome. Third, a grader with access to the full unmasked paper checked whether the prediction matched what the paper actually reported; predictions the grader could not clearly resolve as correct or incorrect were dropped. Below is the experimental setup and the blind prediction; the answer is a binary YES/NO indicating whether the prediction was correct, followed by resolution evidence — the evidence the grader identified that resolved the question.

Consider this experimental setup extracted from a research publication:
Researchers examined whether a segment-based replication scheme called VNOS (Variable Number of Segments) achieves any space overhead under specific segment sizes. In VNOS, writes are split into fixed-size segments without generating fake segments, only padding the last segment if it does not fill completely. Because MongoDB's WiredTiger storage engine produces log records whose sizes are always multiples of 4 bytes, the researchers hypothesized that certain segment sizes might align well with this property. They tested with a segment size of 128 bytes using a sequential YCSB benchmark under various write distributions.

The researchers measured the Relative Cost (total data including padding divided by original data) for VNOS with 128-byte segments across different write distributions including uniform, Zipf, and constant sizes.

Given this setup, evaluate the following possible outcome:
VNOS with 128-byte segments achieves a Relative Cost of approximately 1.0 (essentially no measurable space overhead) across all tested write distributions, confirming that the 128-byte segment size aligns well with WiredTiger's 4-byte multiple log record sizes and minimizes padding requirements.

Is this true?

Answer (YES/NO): YES